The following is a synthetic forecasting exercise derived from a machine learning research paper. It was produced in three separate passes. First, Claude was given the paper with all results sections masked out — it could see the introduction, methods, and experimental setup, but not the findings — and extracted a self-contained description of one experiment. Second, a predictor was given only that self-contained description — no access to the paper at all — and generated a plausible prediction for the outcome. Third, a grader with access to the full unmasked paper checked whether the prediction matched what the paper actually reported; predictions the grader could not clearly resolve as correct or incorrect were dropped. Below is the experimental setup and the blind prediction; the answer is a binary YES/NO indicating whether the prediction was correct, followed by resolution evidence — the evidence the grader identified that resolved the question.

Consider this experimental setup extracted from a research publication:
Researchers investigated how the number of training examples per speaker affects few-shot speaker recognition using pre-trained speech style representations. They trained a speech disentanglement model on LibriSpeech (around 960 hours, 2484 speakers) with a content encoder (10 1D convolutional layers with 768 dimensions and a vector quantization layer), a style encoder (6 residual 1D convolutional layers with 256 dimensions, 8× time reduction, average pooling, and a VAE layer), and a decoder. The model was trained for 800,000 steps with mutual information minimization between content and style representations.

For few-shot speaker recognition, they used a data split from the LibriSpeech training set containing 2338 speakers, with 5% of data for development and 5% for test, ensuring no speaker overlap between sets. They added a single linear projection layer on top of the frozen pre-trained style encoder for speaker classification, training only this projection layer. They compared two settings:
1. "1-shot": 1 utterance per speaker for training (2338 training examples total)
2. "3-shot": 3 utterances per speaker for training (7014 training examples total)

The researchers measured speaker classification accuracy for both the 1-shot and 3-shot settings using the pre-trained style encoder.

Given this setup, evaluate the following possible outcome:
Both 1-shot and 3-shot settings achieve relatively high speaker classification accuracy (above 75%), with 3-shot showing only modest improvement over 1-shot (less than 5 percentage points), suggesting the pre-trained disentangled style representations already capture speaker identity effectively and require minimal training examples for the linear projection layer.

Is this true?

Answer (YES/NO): NO